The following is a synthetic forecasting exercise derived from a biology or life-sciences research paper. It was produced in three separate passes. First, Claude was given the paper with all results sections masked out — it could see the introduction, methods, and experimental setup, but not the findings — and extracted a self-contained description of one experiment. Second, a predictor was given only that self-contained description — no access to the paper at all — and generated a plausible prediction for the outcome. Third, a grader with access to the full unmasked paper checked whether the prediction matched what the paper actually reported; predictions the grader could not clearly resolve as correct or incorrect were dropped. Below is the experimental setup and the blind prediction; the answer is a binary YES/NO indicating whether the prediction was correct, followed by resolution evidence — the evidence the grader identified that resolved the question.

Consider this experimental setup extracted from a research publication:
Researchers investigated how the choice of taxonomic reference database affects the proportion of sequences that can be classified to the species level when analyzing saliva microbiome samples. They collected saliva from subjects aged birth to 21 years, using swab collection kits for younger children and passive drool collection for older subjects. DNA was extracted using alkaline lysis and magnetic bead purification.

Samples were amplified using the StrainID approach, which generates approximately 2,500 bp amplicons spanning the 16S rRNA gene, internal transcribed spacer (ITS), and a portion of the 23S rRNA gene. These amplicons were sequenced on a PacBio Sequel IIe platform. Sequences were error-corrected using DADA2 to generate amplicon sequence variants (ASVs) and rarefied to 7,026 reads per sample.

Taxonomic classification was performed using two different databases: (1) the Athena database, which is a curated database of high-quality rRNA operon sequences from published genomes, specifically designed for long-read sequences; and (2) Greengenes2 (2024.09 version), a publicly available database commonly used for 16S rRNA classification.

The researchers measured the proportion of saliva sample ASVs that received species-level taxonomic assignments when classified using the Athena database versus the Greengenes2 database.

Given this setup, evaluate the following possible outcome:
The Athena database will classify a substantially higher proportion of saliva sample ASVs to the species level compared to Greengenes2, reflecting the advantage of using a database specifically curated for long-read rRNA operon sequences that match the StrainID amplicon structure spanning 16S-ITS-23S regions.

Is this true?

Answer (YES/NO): YES